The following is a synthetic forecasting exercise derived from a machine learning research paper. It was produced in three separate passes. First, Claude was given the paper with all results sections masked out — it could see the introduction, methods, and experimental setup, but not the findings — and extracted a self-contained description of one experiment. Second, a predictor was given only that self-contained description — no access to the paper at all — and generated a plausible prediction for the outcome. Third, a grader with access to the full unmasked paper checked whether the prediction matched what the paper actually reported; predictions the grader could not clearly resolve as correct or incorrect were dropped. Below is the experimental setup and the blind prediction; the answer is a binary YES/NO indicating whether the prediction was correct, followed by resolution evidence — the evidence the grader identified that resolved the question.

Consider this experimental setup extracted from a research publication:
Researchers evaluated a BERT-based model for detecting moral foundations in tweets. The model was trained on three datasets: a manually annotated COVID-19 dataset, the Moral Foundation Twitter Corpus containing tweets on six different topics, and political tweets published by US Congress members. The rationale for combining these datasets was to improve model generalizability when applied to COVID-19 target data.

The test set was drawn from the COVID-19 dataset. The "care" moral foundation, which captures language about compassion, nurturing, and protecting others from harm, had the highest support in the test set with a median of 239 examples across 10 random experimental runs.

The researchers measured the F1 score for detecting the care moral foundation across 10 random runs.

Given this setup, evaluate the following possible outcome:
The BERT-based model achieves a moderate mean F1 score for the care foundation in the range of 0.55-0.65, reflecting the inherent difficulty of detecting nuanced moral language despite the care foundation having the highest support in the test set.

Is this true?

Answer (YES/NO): NO